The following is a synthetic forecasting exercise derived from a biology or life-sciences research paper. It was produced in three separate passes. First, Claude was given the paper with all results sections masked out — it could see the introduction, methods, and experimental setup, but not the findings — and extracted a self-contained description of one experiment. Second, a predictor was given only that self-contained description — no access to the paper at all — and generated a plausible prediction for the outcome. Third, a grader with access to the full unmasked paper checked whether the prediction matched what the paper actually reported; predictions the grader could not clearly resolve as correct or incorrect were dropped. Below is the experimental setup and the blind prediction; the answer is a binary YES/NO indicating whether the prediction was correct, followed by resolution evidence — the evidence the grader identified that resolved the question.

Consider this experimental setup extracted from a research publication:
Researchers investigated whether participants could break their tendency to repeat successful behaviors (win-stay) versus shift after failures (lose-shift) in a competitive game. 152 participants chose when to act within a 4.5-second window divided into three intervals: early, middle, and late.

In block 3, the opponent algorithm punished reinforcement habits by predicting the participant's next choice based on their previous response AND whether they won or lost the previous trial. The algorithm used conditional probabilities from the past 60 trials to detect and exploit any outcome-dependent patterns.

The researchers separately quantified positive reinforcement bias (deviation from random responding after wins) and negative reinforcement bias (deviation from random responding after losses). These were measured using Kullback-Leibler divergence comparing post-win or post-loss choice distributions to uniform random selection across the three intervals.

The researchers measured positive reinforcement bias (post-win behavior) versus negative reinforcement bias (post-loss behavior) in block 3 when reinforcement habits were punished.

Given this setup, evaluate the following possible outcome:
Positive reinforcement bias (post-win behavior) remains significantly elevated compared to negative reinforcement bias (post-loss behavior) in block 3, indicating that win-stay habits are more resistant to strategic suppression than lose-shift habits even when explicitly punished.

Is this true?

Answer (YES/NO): NO